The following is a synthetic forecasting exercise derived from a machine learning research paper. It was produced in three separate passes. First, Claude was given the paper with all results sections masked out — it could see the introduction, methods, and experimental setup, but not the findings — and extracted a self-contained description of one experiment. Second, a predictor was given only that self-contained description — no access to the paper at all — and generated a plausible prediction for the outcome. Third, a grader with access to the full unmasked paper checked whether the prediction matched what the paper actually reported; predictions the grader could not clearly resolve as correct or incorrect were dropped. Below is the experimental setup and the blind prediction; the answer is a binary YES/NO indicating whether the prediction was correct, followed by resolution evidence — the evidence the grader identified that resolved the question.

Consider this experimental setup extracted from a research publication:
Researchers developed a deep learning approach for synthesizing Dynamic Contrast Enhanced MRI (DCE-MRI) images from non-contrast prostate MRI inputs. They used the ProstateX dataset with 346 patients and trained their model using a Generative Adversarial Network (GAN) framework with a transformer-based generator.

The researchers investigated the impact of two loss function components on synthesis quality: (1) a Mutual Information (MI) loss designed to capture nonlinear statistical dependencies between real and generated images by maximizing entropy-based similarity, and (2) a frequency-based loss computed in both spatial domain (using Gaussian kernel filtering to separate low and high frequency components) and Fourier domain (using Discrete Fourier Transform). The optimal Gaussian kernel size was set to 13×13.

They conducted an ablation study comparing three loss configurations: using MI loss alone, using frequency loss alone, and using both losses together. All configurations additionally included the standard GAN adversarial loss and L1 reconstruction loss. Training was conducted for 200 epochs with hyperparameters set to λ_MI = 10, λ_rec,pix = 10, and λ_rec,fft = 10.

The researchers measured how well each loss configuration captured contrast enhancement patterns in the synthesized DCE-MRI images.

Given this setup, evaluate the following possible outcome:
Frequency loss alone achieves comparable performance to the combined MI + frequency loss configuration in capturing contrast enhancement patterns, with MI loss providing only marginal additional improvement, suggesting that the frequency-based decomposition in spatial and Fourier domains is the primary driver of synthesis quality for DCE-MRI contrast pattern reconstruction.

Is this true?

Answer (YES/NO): NO